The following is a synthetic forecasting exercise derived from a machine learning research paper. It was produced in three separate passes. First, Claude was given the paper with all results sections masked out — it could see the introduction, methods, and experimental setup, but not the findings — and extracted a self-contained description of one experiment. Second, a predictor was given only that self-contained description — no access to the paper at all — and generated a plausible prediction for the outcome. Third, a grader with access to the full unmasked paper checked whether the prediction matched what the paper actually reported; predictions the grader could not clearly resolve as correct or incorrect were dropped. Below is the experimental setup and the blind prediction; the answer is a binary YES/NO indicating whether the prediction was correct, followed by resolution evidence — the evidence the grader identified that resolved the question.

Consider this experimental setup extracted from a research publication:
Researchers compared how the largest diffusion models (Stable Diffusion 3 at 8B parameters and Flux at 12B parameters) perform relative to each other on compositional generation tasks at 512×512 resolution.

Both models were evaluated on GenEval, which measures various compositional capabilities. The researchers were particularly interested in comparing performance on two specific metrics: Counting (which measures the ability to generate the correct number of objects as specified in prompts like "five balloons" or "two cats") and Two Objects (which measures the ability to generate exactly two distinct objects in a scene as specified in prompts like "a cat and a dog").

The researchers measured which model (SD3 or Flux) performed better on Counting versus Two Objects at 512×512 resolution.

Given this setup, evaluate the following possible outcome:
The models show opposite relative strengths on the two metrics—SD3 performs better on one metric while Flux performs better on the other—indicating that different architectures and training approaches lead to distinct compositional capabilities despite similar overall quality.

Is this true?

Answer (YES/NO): YES